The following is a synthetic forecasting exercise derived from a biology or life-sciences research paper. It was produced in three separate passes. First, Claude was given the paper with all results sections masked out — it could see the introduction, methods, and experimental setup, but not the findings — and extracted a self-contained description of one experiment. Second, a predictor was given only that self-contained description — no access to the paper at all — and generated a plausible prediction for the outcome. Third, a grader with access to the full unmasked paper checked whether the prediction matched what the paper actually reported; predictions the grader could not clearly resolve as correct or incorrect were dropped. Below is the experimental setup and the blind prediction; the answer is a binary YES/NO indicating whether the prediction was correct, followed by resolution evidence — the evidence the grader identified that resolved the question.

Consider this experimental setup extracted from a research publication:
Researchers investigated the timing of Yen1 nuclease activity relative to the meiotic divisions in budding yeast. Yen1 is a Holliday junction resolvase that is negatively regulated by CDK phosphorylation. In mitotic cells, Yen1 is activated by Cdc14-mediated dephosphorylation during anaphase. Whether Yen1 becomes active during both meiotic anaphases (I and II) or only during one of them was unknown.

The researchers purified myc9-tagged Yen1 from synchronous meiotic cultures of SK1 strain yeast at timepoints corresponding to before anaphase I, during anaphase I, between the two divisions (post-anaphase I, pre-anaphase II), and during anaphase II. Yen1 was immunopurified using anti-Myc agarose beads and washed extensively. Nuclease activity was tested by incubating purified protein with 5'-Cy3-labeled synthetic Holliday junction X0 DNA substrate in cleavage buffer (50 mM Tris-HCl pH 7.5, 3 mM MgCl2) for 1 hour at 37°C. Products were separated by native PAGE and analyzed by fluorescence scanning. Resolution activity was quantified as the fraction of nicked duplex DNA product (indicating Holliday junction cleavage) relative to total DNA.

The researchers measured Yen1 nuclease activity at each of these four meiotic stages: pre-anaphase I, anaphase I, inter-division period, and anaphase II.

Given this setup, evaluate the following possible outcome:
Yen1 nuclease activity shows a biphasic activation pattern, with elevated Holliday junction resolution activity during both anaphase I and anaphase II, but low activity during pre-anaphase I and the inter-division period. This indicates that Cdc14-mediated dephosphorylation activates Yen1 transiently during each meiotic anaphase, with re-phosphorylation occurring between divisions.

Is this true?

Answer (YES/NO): NO